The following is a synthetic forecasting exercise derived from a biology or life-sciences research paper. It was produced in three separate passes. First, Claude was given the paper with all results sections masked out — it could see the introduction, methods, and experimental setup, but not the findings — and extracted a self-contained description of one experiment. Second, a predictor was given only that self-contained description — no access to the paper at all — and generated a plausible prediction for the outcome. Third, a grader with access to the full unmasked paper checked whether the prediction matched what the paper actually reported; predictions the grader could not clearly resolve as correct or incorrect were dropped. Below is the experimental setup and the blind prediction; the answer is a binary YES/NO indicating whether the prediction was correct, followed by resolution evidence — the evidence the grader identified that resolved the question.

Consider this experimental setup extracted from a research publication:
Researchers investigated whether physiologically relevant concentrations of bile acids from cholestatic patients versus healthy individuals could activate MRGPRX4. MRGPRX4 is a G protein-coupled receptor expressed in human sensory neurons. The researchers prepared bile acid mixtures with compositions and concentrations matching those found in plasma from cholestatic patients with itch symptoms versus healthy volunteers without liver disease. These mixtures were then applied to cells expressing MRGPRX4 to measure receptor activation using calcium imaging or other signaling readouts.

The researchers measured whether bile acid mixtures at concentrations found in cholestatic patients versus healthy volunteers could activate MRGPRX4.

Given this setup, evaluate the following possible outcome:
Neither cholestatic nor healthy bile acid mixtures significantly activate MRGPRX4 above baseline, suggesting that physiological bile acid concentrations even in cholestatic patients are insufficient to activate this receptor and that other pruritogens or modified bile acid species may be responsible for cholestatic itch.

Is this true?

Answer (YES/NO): NO